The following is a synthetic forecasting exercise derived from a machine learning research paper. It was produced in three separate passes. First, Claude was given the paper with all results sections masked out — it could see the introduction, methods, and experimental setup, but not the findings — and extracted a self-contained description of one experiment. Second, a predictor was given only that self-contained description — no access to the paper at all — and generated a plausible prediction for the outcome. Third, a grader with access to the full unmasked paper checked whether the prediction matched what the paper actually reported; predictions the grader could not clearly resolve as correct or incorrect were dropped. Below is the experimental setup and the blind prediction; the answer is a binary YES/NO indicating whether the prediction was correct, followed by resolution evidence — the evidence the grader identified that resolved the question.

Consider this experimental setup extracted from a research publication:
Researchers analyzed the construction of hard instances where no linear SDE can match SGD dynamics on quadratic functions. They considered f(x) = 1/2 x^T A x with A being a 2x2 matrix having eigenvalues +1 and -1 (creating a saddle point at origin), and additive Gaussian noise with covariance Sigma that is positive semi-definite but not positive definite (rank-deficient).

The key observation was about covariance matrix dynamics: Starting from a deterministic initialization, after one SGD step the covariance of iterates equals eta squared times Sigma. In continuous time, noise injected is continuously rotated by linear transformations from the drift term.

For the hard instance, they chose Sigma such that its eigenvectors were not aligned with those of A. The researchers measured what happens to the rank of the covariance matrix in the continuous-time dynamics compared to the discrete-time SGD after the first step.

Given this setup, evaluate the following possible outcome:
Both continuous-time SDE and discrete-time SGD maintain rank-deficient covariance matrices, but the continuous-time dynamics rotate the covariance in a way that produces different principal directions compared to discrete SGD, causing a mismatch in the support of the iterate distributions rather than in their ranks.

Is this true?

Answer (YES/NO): NO